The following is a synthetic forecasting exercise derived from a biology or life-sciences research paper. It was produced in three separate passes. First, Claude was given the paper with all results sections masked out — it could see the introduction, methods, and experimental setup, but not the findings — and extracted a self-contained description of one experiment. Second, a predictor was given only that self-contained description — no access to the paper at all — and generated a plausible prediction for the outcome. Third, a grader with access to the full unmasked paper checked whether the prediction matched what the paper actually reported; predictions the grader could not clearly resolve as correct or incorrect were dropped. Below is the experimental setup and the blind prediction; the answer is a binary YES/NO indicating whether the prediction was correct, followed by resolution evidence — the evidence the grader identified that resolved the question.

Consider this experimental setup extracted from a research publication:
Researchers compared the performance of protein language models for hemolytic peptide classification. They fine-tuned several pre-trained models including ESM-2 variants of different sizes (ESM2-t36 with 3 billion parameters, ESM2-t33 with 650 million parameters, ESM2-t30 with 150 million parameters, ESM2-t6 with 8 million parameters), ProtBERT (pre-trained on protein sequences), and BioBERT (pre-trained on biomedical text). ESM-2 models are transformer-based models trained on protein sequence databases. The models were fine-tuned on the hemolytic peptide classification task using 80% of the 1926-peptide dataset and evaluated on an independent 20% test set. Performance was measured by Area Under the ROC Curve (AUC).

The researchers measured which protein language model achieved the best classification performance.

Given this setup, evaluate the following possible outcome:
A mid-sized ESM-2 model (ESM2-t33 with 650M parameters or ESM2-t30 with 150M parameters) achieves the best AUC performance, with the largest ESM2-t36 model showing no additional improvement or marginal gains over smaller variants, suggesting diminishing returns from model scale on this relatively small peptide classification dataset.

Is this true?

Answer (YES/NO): NO